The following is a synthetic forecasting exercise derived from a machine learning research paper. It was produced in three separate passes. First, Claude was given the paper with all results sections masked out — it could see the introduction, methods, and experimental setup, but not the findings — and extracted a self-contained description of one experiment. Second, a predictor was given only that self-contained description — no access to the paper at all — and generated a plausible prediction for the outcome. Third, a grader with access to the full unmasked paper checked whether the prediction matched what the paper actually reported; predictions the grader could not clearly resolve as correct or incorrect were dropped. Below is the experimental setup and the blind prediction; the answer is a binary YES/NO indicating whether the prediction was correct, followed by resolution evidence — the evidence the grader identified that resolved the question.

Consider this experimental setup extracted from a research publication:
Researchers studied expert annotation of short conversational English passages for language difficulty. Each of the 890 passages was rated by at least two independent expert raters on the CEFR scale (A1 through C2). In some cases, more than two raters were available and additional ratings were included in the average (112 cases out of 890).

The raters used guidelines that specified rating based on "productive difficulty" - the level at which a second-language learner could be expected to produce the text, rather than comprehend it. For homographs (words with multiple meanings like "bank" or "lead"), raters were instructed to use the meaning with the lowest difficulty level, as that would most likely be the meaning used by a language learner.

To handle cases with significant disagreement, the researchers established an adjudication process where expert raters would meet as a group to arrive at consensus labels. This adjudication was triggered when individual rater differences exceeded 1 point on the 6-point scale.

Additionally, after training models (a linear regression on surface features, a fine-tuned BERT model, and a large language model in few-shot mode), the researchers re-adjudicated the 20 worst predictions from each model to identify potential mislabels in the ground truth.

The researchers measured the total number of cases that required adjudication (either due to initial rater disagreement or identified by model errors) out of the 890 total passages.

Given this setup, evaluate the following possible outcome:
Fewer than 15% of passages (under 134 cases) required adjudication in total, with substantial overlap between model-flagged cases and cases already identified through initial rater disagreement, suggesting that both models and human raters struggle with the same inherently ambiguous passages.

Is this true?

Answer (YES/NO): NO